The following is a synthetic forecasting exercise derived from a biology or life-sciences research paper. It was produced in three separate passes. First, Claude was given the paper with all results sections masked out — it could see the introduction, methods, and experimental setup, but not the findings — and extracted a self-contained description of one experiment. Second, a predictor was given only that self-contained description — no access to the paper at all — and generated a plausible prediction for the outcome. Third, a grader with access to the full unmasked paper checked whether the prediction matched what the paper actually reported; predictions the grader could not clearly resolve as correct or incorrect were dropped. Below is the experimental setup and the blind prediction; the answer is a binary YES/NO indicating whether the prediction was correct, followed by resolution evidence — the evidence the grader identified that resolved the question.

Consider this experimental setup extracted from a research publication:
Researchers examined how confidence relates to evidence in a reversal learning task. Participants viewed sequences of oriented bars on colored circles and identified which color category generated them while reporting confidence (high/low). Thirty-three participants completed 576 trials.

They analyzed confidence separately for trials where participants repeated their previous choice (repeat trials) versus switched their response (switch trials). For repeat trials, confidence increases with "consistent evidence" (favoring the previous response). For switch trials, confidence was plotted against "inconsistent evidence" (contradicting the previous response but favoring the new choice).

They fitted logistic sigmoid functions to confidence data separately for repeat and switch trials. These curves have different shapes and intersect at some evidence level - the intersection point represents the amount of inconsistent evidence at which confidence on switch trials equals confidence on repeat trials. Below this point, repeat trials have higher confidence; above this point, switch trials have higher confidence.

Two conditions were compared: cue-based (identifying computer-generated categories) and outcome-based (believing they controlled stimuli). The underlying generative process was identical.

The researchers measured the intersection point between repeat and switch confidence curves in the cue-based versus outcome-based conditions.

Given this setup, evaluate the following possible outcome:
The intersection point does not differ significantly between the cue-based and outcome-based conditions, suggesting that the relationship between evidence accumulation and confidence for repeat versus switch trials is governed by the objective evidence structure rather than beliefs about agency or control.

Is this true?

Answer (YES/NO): NO